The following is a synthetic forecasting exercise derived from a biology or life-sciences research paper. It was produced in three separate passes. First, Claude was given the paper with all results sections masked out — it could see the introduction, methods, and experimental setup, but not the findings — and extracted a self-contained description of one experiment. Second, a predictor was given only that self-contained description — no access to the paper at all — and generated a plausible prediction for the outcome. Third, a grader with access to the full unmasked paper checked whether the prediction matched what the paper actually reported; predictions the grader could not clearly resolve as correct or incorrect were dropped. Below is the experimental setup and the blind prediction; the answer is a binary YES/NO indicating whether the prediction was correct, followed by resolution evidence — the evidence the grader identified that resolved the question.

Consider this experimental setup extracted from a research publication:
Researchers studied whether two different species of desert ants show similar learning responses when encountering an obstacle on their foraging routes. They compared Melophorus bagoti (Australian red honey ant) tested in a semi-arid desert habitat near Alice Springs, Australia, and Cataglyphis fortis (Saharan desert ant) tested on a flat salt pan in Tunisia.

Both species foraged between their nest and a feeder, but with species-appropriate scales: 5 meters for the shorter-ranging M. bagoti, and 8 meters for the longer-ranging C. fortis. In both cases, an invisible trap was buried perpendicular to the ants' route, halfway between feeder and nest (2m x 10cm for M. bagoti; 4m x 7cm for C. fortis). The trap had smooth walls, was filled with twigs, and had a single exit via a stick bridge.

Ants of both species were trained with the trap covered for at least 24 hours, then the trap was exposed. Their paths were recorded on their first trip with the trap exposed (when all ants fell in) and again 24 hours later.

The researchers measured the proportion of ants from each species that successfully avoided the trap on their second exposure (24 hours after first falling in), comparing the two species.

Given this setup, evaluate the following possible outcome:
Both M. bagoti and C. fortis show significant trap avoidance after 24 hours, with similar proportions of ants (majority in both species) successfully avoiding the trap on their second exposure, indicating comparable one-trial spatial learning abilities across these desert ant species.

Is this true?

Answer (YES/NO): NO